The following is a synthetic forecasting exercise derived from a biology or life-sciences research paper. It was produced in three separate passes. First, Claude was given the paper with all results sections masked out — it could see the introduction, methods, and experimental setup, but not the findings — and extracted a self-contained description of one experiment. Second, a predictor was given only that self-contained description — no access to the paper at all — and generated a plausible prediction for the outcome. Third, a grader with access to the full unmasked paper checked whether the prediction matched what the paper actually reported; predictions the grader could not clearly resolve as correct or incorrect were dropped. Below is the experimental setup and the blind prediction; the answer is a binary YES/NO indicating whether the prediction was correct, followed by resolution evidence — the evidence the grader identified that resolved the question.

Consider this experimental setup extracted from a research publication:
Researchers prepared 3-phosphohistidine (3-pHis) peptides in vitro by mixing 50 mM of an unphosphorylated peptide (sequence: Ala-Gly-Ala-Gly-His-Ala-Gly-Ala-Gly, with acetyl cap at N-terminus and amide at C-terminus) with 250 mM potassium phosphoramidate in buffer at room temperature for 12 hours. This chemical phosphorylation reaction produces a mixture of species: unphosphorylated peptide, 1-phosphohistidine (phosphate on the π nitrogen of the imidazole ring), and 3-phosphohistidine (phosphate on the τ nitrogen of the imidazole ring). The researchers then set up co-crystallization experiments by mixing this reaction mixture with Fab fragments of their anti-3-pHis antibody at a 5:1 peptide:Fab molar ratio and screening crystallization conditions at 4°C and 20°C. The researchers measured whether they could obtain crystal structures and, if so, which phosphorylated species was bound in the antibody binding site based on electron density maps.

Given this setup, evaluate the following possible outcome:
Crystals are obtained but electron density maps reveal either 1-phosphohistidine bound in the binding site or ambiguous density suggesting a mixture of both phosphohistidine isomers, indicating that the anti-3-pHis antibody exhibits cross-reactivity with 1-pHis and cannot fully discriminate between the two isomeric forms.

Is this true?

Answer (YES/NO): NO